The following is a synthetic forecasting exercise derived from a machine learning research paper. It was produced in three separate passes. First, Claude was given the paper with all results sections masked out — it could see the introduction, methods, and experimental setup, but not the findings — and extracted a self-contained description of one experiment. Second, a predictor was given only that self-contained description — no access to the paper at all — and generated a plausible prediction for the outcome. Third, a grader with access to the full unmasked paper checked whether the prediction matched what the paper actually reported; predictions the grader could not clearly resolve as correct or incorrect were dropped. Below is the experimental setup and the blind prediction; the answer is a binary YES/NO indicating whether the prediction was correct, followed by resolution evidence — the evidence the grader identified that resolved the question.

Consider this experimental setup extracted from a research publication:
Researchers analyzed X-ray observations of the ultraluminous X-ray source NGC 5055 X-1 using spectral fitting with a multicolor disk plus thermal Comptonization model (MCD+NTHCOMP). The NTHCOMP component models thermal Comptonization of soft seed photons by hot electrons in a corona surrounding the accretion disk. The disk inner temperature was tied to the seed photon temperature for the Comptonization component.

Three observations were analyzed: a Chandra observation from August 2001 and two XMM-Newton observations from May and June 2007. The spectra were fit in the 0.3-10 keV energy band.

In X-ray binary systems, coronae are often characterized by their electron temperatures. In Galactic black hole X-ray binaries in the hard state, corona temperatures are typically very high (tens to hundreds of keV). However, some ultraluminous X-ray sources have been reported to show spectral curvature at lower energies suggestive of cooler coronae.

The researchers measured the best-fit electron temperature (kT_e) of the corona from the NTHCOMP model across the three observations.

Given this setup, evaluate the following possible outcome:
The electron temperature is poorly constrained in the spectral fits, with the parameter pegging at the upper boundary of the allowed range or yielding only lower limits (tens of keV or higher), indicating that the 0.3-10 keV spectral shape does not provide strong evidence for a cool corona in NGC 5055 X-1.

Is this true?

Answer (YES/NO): NO